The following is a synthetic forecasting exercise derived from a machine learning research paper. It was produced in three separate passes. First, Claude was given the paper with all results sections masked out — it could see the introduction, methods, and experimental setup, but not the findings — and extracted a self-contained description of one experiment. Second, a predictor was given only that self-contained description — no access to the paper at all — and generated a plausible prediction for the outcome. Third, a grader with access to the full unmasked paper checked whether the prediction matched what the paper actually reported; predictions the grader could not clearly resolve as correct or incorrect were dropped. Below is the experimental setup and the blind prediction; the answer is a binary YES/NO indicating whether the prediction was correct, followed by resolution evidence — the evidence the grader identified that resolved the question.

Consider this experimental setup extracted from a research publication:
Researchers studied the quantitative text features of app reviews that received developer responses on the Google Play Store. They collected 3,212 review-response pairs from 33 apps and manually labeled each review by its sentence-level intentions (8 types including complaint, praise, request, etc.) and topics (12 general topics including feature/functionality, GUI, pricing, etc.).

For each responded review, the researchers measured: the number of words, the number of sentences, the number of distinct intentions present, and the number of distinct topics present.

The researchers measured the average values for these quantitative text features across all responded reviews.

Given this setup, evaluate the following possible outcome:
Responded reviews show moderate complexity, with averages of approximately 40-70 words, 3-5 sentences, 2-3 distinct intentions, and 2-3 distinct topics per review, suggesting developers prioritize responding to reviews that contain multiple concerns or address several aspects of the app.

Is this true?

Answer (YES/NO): NO